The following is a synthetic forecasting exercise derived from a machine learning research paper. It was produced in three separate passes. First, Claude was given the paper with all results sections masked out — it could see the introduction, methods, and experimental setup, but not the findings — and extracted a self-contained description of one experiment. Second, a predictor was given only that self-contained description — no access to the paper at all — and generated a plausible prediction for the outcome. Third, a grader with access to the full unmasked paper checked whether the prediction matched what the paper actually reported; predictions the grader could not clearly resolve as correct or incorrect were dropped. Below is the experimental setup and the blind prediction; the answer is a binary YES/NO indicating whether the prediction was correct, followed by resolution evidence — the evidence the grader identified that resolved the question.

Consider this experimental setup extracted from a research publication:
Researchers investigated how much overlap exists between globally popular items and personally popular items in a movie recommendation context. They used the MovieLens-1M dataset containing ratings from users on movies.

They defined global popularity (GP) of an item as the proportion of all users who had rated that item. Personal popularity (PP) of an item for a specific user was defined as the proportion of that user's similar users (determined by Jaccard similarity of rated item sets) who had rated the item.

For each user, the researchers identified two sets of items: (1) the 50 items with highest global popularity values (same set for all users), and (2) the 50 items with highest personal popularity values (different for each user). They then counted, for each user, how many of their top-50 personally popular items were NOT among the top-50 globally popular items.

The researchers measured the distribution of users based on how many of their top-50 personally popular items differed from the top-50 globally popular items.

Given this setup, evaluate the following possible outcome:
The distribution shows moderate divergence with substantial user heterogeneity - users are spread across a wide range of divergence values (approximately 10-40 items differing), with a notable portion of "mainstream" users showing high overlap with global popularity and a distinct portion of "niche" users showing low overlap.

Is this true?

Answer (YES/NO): NO